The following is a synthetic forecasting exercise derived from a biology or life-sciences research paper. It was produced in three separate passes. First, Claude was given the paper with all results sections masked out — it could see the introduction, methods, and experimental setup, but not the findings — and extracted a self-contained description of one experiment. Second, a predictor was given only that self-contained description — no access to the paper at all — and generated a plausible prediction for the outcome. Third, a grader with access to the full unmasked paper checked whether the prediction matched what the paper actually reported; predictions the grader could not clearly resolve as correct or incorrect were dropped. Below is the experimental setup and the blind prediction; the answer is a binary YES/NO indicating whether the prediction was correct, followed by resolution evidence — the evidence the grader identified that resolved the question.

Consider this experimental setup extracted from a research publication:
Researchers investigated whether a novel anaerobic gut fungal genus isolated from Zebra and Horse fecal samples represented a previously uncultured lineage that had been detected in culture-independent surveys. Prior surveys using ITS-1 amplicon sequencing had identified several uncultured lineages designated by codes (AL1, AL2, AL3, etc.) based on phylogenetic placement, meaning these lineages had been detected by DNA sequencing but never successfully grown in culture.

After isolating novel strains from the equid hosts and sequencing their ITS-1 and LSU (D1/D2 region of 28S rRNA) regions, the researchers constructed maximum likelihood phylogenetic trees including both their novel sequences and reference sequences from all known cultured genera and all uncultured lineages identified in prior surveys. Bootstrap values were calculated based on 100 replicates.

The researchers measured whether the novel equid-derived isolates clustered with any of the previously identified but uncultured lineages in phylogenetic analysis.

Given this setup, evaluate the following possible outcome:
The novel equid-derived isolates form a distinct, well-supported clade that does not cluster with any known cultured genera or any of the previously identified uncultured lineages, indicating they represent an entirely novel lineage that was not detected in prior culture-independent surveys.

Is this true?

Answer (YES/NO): NO